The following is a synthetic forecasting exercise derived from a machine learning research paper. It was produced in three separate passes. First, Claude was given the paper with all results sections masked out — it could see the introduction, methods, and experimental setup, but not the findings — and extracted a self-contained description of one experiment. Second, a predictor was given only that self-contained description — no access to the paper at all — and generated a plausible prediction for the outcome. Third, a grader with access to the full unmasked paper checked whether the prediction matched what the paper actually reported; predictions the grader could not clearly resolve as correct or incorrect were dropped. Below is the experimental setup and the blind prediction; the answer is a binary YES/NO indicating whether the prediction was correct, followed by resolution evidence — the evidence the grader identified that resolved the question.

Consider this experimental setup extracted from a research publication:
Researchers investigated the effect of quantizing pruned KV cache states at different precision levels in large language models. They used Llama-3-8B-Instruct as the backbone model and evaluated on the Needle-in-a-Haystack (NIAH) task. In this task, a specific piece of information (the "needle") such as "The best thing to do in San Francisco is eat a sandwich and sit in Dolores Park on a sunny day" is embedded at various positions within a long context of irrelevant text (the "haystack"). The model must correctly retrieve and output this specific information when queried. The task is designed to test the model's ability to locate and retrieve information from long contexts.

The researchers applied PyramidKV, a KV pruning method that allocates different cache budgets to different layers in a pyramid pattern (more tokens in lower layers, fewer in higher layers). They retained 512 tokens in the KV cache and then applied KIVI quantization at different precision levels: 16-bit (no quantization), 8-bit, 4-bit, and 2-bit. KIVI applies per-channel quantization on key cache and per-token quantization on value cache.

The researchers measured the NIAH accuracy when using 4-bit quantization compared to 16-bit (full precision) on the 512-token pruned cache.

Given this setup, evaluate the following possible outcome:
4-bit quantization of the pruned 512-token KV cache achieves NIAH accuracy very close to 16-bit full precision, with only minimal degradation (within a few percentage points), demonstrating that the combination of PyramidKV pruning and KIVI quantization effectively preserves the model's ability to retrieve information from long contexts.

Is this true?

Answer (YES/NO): YES